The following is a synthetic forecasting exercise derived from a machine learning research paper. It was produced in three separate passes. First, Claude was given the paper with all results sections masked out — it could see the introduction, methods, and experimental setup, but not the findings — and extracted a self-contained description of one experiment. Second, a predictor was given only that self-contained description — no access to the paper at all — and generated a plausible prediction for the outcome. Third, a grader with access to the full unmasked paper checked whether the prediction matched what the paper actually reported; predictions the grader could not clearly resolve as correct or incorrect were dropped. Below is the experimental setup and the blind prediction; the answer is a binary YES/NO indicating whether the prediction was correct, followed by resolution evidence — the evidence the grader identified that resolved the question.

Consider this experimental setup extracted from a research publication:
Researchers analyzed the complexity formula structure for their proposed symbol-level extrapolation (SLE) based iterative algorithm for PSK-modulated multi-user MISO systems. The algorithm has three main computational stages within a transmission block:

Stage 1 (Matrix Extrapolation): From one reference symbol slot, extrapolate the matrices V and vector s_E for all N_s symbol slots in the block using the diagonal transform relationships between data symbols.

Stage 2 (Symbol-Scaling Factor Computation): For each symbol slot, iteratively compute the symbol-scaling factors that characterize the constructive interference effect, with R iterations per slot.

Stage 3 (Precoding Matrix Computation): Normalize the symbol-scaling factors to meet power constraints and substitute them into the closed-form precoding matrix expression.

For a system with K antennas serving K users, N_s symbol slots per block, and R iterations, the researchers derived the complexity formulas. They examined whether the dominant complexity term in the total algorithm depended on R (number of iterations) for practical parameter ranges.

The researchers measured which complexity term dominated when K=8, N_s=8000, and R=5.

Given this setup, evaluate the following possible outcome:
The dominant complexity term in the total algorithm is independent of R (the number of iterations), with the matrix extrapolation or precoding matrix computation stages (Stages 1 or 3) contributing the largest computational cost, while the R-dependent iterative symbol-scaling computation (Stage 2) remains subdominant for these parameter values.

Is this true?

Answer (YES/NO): YES